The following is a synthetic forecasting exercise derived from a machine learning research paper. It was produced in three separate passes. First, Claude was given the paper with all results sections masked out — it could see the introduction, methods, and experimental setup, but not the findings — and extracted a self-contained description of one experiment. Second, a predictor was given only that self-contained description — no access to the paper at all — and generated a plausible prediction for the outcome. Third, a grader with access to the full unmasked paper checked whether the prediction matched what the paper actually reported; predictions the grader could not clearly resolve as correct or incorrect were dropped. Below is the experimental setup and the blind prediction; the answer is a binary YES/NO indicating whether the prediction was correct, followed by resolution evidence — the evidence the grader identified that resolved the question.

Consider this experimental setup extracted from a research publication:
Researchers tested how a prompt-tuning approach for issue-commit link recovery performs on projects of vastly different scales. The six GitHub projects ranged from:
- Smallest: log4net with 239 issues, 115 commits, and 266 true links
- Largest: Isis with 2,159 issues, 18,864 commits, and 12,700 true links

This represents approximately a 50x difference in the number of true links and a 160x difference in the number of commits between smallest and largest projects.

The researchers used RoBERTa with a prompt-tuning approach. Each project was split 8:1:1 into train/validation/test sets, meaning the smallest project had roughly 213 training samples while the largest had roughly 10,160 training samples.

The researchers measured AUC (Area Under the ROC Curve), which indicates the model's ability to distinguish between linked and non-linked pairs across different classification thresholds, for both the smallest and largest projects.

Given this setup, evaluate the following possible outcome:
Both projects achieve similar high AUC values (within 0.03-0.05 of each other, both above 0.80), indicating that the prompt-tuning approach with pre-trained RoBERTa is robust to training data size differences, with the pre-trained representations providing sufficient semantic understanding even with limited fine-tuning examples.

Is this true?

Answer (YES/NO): NO